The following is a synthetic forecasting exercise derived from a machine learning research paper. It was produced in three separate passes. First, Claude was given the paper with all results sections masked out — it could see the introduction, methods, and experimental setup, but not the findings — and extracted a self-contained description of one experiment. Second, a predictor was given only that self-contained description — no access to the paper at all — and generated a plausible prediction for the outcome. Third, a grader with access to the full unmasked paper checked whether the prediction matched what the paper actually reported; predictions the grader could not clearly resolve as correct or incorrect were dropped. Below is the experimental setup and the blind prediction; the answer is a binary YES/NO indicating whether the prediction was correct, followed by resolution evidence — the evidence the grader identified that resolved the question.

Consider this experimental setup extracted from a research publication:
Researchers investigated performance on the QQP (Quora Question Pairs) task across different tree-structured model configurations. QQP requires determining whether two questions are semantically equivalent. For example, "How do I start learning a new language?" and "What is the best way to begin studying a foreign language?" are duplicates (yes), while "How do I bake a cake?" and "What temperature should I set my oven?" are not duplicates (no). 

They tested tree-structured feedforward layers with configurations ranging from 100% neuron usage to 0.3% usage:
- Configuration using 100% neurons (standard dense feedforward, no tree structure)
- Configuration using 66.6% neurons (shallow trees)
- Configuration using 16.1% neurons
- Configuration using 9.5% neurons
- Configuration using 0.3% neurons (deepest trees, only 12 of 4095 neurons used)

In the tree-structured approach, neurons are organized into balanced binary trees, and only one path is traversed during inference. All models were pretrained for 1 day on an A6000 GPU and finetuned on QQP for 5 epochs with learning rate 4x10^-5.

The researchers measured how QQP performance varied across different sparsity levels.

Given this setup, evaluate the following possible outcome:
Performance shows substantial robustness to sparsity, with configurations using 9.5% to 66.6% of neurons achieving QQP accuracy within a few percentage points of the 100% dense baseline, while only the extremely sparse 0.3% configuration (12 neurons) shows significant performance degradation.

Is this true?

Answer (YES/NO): NO